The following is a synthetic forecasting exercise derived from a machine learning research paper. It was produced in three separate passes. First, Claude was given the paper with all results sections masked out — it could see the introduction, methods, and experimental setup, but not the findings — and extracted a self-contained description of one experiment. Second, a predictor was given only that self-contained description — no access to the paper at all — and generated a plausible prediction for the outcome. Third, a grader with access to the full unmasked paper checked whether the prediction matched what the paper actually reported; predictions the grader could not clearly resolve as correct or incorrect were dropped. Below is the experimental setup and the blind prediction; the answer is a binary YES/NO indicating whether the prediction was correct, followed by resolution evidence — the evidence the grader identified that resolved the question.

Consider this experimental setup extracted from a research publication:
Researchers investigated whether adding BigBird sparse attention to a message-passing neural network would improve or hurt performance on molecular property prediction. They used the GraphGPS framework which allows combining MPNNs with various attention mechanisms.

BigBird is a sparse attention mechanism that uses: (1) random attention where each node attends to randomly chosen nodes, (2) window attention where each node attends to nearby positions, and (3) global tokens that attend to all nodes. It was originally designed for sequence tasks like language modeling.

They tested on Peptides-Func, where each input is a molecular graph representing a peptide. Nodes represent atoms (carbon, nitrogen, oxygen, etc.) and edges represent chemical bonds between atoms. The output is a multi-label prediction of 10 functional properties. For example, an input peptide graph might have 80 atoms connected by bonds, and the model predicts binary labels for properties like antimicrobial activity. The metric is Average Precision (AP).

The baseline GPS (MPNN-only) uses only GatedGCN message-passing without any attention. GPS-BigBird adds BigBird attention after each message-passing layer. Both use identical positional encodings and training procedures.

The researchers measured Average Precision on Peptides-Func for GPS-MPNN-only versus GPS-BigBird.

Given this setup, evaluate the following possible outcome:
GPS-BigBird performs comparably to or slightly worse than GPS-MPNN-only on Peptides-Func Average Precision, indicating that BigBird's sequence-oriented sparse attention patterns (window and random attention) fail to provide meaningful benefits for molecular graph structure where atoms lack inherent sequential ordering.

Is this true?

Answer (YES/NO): NO